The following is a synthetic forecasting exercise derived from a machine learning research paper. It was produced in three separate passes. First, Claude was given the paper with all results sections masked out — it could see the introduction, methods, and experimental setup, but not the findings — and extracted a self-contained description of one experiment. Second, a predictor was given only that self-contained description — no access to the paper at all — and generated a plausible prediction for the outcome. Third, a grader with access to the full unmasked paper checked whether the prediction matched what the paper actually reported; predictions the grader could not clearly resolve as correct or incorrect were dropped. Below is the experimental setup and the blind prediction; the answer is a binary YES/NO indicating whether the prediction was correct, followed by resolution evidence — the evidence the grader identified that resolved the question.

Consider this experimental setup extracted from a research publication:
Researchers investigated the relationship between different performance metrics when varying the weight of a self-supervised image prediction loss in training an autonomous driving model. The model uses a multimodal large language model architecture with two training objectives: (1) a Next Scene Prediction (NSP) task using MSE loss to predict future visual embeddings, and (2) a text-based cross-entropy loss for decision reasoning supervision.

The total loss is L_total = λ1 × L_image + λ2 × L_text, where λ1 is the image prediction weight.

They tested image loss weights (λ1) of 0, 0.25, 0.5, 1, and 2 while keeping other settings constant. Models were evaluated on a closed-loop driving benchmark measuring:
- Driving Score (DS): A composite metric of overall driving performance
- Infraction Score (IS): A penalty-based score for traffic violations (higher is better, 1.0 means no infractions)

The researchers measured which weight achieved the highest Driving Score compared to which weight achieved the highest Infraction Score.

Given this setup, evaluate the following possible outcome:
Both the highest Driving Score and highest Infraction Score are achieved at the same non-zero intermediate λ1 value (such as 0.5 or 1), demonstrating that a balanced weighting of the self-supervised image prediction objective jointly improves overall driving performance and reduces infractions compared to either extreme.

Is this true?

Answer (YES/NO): NO